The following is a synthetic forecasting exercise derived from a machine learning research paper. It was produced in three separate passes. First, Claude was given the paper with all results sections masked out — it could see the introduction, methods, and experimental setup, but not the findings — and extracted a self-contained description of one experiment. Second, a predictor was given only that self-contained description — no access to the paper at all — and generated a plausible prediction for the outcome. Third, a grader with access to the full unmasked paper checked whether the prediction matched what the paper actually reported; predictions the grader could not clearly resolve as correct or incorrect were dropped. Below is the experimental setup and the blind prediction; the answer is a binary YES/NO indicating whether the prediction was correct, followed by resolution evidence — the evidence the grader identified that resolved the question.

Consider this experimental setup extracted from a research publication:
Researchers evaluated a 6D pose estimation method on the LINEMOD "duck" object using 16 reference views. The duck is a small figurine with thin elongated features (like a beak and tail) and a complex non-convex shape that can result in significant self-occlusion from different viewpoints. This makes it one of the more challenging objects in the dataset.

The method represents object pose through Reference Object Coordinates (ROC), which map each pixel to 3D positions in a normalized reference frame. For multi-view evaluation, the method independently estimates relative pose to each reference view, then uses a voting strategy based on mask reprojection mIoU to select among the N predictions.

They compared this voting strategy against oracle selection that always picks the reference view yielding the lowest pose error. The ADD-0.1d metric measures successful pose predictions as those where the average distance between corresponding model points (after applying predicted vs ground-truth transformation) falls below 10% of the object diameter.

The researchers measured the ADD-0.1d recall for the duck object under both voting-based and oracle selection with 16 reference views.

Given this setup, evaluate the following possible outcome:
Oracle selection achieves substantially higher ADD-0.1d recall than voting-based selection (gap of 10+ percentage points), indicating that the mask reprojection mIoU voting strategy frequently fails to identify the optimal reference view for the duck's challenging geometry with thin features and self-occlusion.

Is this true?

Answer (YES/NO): YES